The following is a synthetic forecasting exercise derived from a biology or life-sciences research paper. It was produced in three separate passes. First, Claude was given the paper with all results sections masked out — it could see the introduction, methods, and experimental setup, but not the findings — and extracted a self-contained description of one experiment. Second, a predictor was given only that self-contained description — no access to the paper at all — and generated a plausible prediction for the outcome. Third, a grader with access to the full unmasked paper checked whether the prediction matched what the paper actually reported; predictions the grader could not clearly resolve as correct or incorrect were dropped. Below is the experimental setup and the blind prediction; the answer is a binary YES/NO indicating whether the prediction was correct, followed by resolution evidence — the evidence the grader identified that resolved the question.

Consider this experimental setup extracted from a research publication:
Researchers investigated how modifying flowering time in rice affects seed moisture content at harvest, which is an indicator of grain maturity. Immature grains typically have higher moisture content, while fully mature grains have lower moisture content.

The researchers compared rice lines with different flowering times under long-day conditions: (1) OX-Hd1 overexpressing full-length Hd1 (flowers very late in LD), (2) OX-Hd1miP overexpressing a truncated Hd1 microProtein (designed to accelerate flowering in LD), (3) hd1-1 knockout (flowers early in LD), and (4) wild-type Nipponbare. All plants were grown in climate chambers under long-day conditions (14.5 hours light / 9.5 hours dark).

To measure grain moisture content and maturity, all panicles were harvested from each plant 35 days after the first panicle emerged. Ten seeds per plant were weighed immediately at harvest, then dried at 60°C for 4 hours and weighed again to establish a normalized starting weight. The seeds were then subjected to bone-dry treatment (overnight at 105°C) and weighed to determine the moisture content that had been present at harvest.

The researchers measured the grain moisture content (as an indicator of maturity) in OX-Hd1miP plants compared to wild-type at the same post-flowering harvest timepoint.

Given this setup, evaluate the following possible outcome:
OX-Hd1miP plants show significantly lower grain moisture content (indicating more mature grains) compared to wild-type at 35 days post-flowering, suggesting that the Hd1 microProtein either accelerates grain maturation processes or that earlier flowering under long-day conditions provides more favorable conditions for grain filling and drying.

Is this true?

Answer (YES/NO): NO